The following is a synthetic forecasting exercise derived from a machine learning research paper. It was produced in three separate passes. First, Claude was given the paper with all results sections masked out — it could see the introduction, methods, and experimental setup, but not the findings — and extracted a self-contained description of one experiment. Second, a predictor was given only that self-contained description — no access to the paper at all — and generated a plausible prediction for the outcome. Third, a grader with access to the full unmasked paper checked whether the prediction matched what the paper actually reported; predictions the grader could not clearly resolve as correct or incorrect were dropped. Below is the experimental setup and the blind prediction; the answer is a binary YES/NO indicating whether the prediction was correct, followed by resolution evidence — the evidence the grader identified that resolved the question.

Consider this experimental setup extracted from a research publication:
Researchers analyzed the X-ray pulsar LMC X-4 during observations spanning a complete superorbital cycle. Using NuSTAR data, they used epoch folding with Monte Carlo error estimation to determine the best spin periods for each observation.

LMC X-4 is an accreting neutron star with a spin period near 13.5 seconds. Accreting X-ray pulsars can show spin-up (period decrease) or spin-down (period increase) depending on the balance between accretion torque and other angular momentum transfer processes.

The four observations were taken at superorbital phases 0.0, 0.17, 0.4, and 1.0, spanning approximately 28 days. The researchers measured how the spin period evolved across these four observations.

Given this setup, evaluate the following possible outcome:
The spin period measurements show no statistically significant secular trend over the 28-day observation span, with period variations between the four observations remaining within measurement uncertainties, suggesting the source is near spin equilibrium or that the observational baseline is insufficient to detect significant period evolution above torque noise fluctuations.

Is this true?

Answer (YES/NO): NO